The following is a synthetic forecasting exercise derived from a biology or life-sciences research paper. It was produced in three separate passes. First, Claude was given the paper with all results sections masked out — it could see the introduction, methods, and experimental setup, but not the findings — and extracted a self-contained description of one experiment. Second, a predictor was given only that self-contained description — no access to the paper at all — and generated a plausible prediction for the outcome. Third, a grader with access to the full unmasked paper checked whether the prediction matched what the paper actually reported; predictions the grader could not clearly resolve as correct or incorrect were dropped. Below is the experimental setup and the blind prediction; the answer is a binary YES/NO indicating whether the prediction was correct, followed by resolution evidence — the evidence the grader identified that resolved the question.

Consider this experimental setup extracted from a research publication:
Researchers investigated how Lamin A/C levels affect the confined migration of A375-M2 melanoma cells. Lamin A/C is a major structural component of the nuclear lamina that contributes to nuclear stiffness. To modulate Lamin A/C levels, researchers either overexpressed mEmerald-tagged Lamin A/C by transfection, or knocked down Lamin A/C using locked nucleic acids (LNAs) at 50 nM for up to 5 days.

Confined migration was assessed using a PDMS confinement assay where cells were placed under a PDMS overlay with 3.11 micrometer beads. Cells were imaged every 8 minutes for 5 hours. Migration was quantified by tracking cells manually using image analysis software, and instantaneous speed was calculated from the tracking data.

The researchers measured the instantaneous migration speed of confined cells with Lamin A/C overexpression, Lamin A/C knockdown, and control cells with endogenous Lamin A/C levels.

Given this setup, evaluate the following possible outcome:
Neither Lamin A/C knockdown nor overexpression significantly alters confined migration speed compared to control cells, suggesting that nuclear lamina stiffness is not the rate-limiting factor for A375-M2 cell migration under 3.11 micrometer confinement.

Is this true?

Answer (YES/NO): NO